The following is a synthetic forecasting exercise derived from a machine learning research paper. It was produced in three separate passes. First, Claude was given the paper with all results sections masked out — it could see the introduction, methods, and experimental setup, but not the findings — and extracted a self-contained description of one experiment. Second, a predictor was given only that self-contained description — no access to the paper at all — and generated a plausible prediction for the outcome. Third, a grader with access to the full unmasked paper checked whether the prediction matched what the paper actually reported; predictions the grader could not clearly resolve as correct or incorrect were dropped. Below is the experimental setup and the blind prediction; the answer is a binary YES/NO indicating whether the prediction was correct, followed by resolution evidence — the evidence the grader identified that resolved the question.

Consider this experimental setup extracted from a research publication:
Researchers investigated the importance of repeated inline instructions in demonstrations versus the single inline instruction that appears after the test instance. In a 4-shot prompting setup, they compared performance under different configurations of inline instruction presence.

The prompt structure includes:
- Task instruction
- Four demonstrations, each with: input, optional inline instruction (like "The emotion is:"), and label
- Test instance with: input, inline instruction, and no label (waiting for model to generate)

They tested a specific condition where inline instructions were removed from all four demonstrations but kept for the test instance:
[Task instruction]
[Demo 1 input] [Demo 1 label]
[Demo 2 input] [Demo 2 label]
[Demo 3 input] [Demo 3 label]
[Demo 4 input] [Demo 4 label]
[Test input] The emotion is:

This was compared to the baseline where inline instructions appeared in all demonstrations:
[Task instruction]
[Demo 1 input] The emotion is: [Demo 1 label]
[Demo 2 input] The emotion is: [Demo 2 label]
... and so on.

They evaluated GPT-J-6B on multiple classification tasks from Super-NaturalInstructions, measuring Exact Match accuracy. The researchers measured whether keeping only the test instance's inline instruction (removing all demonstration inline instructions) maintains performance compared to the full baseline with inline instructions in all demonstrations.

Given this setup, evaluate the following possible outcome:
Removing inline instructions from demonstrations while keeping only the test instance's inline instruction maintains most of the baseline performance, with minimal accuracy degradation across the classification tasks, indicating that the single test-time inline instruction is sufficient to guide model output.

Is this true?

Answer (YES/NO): NO